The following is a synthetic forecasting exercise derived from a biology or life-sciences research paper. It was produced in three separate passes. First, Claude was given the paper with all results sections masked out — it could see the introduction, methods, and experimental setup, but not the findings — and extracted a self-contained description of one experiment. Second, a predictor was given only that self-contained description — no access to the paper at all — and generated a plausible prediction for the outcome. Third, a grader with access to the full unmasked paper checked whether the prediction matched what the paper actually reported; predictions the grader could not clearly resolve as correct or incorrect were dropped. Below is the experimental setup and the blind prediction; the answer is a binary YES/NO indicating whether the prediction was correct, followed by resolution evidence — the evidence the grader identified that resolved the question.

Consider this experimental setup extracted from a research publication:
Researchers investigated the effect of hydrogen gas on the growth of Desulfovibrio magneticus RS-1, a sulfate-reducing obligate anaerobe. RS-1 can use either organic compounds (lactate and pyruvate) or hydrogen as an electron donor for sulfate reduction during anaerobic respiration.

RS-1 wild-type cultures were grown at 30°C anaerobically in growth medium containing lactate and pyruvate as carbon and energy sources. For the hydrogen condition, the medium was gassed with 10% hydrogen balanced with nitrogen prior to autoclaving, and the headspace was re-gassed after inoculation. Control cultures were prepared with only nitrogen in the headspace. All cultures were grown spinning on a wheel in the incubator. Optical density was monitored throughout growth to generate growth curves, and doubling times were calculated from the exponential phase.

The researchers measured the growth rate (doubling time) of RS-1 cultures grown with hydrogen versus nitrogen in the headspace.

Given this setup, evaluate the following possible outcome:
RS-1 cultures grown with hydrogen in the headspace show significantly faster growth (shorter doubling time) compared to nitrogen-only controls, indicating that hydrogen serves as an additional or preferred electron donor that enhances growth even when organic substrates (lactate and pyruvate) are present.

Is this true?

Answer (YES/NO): YES